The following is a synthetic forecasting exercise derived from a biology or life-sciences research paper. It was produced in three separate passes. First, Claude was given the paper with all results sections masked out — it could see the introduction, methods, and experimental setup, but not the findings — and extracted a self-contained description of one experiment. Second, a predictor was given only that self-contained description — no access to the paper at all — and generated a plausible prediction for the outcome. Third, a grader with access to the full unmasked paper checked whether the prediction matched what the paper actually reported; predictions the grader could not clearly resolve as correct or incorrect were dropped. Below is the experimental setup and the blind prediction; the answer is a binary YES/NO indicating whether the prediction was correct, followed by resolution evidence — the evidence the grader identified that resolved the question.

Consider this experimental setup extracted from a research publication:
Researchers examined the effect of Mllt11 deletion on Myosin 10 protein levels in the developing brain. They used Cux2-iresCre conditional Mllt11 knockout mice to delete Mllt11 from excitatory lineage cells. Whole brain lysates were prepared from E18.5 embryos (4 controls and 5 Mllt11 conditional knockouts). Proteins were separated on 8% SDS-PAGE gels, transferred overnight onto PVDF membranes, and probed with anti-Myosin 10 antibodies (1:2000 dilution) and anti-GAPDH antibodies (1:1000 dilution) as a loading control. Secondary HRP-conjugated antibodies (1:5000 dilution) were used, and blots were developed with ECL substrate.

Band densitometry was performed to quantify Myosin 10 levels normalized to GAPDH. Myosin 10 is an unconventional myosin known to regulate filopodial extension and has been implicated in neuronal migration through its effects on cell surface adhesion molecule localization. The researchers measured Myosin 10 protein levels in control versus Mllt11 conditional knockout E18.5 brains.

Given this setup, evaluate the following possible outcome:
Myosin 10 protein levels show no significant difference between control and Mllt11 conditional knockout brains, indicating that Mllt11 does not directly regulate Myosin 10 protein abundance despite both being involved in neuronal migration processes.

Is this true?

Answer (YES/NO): NO